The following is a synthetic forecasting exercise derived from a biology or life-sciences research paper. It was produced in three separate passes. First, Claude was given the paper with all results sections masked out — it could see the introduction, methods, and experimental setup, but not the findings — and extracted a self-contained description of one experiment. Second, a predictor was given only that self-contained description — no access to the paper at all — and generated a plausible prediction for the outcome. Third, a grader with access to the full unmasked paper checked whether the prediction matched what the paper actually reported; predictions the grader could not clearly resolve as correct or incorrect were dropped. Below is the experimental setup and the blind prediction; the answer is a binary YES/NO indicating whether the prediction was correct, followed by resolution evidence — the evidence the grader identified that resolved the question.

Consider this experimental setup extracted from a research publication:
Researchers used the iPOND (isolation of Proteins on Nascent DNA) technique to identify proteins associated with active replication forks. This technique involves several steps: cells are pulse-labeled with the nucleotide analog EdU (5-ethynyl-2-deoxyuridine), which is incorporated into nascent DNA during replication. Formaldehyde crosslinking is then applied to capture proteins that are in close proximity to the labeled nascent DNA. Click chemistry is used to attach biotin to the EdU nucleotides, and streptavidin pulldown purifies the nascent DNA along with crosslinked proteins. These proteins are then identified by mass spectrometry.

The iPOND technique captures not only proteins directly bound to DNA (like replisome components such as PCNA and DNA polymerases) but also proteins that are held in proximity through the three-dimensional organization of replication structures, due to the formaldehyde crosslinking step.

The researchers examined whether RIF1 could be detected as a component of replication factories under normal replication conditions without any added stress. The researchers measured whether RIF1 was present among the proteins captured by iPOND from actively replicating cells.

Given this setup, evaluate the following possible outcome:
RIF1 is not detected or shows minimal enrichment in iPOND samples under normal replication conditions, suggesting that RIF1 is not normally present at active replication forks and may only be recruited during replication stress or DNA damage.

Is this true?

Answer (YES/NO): NO